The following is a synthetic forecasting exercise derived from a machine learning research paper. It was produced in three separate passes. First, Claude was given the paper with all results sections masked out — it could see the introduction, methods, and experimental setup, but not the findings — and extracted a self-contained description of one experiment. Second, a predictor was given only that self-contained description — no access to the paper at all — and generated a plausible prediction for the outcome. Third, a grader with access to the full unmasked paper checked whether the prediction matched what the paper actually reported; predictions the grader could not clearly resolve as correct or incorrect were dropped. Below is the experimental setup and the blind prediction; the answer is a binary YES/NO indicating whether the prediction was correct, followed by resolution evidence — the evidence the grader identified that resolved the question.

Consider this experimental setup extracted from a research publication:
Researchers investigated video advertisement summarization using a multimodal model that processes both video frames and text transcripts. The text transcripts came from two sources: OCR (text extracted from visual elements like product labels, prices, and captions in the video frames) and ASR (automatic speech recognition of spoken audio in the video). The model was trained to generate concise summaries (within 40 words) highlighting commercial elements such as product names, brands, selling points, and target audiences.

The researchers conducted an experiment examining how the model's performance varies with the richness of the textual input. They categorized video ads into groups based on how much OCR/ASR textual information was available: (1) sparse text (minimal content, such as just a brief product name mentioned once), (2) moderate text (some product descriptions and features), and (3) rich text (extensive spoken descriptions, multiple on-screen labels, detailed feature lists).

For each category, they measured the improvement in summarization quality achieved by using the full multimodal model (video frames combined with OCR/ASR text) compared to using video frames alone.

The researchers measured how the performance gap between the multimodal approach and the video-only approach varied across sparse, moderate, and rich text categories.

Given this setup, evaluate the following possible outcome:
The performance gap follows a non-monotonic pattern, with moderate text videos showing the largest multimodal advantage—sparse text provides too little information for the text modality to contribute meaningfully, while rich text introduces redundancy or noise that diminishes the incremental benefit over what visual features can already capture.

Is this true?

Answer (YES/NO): NO